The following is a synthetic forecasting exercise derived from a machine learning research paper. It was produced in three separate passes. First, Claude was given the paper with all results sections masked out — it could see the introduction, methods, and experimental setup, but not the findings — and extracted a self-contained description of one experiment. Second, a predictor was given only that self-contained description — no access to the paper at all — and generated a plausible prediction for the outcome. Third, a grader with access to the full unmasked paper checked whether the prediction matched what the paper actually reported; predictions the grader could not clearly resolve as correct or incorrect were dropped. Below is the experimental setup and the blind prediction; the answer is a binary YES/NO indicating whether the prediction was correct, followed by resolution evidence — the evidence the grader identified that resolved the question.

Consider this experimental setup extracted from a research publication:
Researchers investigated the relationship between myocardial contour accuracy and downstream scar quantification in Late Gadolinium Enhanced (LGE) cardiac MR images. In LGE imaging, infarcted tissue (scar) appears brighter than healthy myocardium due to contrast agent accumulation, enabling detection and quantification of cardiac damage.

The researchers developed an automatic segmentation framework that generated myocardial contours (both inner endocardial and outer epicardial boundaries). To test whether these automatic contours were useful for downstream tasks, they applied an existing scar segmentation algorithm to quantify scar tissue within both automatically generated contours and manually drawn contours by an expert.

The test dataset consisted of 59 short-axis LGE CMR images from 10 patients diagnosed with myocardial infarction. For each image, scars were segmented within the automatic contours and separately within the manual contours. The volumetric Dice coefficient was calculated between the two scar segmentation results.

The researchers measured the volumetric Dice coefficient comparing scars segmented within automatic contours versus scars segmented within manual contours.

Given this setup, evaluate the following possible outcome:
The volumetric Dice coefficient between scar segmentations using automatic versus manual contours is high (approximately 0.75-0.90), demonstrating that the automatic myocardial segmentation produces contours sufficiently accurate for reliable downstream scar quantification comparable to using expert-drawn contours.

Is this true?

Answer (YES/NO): YES